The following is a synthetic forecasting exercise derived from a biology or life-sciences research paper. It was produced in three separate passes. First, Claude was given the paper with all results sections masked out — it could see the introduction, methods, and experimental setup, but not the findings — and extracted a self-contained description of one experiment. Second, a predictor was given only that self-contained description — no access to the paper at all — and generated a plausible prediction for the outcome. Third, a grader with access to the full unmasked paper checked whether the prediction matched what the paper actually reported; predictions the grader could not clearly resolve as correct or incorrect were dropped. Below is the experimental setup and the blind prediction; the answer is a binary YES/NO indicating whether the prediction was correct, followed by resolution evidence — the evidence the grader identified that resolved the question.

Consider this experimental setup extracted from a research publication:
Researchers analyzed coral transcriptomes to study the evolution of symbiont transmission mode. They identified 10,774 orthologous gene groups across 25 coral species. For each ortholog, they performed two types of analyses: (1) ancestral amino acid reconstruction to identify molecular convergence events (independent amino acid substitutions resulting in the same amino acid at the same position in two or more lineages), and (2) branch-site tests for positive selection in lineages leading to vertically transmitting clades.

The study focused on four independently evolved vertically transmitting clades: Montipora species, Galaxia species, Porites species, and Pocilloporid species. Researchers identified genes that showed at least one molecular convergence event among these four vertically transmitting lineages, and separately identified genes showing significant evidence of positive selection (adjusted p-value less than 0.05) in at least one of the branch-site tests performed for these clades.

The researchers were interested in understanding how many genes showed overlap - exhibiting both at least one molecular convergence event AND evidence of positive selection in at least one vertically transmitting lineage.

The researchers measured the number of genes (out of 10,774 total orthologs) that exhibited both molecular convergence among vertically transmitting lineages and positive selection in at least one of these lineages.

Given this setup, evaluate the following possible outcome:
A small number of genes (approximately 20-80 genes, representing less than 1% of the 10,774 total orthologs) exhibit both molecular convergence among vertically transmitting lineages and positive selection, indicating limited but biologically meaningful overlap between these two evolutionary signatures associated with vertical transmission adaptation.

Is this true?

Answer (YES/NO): NO